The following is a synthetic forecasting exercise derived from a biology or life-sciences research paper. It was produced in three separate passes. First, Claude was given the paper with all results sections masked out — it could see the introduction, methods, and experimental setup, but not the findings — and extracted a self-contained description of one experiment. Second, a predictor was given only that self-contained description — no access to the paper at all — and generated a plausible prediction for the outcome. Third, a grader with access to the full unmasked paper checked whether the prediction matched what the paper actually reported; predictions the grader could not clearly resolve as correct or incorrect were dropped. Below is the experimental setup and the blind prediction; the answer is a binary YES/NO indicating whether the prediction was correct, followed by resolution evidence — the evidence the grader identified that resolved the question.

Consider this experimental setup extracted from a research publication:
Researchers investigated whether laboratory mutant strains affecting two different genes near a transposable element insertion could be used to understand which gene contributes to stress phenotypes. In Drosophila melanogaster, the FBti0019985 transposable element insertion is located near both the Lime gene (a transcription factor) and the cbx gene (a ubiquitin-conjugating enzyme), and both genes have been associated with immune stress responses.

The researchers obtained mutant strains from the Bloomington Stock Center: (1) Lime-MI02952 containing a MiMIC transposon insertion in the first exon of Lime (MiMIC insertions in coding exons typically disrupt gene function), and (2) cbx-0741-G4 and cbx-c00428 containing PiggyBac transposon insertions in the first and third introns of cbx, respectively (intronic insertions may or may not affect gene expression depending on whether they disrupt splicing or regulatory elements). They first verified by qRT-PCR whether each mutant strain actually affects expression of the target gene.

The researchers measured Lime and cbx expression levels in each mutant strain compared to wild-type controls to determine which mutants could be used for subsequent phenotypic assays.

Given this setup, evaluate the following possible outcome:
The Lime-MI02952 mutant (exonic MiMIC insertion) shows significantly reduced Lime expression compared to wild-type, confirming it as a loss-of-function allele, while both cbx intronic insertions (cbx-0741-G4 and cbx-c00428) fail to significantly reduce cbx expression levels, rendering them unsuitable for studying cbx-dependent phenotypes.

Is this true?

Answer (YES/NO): NO